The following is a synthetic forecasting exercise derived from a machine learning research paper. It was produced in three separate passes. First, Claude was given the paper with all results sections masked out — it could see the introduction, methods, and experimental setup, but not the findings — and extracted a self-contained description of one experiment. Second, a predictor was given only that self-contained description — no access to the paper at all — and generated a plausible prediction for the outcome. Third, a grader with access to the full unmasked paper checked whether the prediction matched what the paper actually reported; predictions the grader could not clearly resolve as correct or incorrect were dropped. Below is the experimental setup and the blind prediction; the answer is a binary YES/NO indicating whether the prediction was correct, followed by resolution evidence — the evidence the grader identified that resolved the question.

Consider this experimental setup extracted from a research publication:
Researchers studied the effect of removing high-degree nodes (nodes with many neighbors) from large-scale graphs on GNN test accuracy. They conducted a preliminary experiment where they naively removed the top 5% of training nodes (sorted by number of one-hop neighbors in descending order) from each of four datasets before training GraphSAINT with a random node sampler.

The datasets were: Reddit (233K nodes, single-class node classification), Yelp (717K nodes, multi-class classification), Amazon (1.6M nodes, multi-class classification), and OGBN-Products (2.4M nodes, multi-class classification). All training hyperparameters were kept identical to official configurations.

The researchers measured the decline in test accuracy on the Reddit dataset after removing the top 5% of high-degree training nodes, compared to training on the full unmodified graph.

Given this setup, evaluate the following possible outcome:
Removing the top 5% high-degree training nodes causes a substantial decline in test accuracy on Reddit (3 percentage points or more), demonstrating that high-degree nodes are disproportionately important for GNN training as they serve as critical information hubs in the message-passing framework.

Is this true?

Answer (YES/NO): YES